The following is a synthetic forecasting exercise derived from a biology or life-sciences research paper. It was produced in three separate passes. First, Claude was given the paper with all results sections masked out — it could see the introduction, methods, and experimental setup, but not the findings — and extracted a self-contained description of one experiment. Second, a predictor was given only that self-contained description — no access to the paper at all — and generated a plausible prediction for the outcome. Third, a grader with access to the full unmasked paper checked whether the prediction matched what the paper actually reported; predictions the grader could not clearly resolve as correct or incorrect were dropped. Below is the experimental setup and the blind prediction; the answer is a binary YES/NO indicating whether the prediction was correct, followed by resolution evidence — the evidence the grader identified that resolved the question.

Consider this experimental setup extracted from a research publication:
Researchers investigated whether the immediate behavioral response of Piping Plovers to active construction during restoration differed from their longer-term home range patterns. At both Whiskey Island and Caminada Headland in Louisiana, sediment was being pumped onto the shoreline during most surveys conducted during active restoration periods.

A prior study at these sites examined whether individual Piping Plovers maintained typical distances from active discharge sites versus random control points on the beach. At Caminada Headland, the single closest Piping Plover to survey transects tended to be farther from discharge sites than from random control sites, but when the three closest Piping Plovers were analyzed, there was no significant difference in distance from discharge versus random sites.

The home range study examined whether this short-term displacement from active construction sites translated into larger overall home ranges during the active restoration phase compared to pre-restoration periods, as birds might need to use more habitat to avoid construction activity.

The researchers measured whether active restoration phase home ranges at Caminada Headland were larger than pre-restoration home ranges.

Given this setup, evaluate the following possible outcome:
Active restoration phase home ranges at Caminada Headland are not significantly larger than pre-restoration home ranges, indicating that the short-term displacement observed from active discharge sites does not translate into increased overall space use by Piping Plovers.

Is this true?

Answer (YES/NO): YES